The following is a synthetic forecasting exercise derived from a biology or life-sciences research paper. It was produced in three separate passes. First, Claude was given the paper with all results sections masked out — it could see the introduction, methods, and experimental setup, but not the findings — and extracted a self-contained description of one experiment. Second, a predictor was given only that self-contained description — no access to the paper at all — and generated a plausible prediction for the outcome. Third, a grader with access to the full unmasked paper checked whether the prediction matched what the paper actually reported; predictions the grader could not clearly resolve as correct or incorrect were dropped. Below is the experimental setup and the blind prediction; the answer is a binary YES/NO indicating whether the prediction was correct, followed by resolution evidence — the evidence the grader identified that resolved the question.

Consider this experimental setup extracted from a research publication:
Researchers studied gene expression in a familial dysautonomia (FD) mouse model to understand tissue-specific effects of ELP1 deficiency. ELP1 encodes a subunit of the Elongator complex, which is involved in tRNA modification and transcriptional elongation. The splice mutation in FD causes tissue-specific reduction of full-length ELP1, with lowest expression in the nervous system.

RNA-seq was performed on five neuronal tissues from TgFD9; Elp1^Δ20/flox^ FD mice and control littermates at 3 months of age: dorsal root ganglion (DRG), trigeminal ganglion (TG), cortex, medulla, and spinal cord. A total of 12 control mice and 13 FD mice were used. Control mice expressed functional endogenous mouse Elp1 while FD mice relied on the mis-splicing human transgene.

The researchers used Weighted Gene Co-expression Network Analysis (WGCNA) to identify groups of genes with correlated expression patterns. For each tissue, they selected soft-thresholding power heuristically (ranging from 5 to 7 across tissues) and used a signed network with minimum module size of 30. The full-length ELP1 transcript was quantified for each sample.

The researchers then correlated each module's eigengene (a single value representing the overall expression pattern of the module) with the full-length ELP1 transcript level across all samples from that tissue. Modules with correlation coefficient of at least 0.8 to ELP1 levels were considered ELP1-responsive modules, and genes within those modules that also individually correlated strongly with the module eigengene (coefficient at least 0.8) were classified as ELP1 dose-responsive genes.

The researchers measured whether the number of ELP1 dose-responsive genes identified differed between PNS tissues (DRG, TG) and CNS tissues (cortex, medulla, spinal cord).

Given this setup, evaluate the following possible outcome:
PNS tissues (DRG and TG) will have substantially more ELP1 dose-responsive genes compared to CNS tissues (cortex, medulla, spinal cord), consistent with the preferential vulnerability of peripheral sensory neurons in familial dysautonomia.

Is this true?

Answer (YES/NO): NO